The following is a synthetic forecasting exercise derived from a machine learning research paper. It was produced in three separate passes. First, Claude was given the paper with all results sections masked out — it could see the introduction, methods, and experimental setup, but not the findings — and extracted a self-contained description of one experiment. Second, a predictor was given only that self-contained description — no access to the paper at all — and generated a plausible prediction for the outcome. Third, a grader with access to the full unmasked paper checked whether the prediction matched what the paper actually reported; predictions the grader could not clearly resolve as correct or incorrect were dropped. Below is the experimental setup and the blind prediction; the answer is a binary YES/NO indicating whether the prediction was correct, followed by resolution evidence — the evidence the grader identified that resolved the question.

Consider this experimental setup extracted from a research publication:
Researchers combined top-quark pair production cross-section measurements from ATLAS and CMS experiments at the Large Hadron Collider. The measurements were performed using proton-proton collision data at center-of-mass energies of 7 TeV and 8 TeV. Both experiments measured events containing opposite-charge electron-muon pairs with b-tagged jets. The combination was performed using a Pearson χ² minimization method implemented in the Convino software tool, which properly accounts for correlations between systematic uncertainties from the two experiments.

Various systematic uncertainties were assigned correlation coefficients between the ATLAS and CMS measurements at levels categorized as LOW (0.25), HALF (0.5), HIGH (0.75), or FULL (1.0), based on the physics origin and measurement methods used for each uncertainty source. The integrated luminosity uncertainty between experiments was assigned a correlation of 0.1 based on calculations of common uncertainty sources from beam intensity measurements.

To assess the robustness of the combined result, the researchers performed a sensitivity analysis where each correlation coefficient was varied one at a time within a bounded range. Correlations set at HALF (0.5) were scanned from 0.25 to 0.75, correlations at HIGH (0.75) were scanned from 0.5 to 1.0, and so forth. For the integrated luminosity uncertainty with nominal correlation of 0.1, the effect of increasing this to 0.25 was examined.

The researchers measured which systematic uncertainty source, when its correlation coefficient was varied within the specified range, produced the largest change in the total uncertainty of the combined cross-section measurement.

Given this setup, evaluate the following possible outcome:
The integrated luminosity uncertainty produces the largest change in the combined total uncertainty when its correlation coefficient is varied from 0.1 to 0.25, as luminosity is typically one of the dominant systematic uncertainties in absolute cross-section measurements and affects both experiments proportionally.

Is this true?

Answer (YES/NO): YES